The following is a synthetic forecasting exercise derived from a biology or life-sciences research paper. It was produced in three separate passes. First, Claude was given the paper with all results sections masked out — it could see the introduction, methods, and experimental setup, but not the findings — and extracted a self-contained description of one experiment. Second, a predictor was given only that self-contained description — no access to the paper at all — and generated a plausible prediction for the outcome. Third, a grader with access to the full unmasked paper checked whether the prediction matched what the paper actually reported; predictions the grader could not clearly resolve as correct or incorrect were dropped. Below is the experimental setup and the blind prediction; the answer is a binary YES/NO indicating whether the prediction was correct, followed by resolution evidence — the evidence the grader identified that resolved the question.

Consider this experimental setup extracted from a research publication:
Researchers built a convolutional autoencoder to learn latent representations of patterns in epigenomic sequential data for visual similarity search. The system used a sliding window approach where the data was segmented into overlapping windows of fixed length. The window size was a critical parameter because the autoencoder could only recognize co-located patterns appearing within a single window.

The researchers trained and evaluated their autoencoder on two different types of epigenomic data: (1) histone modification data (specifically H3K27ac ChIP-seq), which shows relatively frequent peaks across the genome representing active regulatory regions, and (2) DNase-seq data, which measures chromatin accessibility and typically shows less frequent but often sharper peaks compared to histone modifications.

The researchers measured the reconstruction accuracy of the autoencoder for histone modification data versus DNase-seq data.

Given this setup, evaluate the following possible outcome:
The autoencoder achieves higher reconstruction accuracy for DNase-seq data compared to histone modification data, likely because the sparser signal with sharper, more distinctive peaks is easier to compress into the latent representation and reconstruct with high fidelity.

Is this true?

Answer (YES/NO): YES